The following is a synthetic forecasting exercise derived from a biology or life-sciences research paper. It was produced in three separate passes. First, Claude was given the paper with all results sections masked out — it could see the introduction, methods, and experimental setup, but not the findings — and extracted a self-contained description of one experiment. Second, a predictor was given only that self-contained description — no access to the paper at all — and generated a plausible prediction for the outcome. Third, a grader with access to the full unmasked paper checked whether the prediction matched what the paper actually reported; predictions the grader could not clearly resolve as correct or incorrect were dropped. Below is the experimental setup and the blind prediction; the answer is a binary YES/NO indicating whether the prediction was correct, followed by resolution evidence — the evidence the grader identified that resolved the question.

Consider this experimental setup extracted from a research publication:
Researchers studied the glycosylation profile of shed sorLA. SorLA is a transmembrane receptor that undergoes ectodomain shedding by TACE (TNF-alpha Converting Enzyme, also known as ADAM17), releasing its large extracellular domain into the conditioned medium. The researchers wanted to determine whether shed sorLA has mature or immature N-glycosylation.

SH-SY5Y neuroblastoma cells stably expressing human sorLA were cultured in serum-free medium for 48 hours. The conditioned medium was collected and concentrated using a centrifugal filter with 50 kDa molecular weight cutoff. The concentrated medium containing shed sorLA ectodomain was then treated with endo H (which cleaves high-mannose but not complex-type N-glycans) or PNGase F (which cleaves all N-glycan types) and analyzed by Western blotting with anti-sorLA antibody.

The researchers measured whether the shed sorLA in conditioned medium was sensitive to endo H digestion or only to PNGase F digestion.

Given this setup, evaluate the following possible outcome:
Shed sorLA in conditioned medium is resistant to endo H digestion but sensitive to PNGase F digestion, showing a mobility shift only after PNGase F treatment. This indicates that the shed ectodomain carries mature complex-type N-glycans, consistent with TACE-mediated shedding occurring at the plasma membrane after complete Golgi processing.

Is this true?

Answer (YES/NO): NO